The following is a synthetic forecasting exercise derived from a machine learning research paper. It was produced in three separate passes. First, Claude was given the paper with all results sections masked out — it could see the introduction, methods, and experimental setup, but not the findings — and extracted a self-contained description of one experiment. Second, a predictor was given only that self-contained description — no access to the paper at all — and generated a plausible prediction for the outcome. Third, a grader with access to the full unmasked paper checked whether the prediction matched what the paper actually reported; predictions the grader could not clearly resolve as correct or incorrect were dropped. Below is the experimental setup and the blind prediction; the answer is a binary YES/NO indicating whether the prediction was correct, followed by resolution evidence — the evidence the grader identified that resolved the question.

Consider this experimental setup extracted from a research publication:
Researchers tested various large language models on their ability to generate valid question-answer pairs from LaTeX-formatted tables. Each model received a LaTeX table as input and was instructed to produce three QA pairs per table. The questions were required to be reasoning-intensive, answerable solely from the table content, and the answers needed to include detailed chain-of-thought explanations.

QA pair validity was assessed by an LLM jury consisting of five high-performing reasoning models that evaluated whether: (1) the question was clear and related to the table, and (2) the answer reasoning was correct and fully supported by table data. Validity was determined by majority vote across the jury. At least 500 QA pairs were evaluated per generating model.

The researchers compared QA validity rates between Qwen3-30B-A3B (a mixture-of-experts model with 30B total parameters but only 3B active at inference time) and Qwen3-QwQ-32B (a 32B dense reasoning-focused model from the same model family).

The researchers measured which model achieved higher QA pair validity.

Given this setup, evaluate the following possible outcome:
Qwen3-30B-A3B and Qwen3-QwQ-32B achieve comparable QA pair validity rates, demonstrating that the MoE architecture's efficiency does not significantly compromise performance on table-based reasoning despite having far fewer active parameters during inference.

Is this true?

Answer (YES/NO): NO